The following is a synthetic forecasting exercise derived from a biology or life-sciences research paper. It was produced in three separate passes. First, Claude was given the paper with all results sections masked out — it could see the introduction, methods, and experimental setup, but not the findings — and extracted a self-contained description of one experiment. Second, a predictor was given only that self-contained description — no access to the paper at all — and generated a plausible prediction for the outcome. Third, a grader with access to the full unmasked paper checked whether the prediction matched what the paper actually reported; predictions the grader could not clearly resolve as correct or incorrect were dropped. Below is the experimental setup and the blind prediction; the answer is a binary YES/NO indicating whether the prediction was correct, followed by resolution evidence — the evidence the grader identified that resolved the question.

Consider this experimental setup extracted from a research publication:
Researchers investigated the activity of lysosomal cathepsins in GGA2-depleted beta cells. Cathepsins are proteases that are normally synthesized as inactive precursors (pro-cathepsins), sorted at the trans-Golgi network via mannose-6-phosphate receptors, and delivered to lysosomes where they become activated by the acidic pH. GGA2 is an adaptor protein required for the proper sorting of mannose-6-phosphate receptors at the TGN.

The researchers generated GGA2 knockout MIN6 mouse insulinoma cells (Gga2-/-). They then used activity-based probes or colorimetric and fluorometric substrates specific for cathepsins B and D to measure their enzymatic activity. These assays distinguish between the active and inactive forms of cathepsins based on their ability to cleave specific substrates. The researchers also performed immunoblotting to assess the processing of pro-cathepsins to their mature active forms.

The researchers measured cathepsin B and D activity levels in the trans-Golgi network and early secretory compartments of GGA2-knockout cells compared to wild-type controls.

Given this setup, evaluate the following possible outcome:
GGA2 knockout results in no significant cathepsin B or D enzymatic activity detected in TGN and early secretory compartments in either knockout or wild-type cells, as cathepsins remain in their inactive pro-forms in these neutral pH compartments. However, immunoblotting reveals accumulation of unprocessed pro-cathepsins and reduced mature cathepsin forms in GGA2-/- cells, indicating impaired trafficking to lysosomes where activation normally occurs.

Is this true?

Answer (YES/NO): NO